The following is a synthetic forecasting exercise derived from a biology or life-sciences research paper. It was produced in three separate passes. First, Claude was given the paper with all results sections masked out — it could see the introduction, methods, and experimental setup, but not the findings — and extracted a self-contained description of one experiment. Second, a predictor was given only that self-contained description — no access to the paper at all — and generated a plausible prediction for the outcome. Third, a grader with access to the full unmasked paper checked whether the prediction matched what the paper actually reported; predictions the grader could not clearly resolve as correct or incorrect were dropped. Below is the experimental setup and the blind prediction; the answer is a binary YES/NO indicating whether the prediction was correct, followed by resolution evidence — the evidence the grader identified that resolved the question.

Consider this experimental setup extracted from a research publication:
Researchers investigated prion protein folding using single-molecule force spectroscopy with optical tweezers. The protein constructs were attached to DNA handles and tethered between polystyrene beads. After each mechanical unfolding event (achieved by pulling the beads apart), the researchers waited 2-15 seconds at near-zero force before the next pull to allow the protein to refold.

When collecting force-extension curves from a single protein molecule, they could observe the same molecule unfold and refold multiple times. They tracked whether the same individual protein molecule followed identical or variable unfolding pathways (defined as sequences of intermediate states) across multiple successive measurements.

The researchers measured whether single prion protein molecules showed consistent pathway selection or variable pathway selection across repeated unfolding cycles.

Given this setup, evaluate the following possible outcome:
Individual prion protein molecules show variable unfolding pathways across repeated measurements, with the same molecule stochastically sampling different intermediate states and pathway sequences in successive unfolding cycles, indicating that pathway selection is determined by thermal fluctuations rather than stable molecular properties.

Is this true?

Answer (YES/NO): YES